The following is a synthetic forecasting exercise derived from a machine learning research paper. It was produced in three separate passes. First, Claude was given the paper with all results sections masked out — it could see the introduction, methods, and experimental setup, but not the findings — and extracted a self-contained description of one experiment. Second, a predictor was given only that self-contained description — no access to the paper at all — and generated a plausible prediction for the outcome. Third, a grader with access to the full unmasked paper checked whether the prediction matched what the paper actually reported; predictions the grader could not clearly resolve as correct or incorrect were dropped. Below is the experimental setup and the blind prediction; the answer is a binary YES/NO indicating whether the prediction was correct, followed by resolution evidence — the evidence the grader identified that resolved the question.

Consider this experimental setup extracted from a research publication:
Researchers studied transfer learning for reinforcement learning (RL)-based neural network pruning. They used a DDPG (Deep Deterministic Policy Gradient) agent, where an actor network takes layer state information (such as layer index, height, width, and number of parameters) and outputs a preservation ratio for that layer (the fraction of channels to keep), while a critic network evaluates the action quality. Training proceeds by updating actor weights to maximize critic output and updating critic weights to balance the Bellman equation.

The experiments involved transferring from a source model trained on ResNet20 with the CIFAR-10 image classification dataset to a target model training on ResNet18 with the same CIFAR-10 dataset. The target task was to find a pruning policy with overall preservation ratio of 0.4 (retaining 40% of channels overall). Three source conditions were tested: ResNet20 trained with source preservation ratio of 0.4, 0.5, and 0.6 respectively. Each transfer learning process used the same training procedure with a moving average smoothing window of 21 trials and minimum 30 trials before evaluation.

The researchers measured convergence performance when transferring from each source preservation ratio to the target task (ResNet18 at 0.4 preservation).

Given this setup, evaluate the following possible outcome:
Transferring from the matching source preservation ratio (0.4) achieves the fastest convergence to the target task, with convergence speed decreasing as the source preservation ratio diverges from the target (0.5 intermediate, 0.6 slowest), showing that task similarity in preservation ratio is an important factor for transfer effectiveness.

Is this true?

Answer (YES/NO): YES